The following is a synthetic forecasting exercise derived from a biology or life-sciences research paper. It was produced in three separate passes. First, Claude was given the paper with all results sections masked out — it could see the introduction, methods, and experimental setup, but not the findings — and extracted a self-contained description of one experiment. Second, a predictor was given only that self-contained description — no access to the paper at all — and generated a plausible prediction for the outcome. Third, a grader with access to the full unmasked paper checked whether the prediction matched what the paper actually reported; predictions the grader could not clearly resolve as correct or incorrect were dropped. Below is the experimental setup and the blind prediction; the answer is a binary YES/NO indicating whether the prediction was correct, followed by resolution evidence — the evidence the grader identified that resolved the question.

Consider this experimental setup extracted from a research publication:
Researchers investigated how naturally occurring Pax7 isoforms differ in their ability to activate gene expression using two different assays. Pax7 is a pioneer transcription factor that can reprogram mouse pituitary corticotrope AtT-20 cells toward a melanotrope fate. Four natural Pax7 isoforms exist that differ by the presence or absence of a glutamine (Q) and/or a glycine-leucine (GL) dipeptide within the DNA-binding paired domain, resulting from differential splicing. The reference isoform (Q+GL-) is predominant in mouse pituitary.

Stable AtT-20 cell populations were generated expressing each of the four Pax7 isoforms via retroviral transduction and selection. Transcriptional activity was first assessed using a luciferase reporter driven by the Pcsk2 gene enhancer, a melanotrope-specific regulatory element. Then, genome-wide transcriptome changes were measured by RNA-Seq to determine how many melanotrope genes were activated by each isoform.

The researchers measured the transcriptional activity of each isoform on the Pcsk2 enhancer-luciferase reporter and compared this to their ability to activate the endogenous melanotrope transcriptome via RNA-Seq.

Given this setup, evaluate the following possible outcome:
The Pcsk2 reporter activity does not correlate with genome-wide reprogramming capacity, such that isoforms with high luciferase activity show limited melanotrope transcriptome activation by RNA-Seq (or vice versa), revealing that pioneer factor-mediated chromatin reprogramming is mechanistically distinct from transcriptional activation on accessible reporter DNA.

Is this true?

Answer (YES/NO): YES